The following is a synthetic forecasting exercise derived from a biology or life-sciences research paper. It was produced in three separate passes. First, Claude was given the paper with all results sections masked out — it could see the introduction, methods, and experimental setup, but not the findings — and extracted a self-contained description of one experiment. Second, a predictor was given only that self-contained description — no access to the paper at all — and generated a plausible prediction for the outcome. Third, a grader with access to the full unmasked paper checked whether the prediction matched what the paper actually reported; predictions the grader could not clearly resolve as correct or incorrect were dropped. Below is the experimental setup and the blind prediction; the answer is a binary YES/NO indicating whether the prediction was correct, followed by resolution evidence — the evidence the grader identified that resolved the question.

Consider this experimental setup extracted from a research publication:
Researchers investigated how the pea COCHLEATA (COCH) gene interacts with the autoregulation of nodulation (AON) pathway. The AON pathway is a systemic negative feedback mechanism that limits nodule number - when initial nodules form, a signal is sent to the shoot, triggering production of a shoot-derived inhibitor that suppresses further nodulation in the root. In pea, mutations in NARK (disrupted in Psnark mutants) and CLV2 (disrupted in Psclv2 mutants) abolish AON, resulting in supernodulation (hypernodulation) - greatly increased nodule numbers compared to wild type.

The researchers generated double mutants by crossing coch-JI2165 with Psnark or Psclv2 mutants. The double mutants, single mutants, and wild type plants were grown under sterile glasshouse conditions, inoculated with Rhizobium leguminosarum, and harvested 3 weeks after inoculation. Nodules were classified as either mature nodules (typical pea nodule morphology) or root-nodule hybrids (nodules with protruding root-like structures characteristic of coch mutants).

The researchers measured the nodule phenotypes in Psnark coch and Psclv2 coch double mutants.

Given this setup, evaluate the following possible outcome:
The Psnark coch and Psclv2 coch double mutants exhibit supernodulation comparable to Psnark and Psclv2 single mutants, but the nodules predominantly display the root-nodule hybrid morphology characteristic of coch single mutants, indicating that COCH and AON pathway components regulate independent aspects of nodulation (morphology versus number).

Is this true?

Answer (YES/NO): YES